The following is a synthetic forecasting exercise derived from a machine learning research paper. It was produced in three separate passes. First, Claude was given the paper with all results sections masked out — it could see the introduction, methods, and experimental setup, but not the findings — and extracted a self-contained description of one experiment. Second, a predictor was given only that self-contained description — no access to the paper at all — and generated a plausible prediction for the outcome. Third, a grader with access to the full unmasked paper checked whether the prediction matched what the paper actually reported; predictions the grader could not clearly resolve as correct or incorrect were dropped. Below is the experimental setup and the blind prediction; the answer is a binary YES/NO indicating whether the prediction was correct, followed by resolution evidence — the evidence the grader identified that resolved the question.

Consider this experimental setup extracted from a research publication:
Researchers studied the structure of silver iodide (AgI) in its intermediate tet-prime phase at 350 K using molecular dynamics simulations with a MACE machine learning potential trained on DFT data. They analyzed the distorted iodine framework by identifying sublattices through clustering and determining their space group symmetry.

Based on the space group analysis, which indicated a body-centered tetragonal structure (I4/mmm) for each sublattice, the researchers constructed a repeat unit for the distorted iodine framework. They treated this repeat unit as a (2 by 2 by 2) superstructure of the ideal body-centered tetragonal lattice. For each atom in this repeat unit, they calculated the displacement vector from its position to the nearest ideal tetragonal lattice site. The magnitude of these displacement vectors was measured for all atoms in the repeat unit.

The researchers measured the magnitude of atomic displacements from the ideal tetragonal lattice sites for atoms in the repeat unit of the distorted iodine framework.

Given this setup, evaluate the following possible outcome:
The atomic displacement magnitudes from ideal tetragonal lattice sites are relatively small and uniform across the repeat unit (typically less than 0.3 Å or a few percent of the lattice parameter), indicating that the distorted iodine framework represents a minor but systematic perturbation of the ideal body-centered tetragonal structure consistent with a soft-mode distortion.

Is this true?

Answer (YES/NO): YES